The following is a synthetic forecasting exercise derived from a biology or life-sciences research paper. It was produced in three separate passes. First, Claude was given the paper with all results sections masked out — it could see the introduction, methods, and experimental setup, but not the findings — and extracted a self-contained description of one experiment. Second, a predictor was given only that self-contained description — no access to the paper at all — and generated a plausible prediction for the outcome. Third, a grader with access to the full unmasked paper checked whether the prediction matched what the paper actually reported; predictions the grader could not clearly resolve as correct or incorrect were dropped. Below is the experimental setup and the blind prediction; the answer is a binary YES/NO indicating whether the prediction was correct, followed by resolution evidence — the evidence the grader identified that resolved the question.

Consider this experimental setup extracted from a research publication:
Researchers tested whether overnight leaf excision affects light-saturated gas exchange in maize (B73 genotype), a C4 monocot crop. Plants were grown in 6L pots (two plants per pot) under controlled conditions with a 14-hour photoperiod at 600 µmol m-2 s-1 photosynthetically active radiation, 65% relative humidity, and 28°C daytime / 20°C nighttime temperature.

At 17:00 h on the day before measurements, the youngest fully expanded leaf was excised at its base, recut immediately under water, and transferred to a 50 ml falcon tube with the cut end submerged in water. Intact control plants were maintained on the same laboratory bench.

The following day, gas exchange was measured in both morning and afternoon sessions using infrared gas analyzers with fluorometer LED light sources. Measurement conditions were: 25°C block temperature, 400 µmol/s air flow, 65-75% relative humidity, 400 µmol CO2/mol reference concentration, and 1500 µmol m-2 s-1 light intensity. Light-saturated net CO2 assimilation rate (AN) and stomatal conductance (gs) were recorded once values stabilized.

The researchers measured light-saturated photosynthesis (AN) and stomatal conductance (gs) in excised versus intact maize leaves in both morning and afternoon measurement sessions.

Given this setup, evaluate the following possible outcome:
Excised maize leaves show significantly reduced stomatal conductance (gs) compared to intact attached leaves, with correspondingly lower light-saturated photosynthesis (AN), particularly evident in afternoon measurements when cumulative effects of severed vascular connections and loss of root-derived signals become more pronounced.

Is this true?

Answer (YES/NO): NO